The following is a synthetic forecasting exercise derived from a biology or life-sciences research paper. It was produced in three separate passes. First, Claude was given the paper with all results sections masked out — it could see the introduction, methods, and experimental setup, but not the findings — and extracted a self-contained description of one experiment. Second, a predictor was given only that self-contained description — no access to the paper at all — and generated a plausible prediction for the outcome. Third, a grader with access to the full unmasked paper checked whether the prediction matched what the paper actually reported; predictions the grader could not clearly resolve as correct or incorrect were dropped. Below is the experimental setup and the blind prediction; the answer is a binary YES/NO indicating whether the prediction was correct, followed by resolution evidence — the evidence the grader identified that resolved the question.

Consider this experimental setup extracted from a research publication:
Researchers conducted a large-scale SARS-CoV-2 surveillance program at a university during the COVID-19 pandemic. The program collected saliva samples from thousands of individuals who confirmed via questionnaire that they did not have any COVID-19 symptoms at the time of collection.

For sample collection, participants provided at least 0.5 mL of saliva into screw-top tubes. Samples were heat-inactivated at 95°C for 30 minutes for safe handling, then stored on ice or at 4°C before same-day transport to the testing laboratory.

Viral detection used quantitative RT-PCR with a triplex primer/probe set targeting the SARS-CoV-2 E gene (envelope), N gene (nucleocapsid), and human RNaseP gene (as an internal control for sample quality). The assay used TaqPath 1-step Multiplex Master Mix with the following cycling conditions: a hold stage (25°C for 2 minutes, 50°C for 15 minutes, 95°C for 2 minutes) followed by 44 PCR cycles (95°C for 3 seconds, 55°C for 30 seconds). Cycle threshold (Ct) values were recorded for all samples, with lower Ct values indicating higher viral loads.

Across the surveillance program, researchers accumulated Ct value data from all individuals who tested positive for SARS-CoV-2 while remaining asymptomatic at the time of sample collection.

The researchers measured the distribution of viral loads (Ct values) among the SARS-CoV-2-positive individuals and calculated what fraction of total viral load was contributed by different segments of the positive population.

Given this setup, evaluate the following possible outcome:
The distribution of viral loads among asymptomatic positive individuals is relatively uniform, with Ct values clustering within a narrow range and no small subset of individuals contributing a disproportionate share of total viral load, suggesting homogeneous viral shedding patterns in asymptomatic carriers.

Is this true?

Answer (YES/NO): NO